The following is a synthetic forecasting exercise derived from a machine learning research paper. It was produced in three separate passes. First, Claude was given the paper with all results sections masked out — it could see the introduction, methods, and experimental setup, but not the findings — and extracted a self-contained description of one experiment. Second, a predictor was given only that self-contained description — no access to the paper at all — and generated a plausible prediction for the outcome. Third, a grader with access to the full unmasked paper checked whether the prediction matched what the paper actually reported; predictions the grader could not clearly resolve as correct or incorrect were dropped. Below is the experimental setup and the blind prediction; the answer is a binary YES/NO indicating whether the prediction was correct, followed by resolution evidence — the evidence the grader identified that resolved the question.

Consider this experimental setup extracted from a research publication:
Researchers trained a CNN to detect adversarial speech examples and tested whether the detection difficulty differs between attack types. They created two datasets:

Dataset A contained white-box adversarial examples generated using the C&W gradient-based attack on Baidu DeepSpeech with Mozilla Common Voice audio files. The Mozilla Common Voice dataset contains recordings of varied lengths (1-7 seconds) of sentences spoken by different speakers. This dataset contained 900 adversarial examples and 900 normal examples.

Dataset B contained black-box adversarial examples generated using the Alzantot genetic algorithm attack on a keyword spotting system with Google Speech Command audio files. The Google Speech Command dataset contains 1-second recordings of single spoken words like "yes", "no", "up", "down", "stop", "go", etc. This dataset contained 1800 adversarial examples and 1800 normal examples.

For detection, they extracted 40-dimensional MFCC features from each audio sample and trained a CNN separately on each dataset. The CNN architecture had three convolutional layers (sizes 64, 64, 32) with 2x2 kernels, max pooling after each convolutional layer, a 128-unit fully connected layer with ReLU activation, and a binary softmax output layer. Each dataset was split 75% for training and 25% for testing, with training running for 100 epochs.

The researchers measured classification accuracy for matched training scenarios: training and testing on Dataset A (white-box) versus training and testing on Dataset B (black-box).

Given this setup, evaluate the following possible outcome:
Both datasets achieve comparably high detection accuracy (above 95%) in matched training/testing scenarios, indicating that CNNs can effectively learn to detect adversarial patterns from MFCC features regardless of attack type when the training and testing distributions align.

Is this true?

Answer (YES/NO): YES